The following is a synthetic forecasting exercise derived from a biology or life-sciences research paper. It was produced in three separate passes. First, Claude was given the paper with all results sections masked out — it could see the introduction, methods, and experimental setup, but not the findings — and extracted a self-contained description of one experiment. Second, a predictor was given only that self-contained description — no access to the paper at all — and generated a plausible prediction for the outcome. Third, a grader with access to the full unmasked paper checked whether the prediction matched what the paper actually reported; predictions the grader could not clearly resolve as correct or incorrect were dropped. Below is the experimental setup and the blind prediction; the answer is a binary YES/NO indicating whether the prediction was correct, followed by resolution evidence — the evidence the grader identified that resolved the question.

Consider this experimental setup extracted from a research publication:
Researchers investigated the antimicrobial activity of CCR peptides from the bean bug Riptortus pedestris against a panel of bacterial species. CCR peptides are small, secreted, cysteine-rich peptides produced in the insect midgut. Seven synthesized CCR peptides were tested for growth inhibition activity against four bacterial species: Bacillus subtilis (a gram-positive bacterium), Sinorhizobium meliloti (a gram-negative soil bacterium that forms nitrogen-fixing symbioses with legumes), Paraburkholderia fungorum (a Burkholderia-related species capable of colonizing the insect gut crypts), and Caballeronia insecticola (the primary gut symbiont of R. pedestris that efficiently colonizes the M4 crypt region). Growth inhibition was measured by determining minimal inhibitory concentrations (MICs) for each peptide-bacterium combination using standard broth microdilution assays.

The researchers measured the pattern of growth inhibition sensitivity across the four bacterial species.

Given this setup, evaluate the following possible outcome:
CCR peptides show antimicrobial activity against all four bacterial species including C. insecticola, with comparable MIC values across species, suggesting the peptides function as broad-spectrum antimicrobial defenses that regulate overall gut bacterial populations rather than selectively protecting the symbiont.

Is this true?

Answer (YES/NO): NO